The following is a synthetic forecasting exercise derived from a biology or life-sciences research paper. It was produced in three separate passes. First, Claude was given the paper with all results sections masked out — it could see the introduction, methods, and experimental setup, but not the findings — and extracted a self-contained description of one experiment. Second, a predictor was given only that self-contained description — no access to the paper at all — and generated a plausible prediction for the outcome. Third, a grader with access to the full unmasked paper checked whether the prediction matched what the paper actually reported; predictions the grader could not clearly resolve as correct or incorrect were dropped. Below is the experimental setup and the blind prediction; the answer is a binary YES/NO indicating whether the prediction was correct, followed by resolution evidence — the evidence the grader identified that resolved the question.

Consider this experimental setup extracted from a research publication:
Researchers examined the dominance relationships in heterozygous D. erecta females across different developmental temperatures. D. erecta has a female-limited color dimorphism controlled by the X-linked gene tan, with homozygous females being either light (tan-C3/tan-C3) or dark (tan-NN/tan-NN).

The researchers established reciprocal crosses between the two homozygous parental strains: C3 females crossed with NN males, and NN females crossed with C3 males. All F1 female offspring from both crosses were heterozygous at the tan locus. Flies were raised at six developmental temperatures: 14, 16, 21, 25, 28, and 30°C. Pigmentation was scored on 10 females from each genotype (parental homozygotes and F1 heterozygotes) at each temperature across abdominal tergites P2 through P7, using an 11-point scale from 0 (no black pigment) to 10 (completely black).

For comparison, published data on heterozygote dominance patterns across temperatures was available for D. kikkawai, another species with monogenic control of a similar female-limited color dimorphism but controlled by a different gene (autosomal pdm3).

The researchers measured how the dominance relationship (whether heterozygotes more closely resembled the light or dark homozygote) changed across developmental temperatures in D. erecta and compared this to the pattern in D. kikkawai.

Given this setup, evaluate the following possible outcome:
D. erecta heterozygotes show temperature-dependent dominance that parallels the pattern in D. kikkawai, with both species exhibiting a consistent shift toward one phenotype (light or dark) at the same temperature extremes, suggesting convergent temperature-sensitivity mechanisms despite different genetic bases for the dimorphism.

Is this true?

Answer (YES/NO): NO